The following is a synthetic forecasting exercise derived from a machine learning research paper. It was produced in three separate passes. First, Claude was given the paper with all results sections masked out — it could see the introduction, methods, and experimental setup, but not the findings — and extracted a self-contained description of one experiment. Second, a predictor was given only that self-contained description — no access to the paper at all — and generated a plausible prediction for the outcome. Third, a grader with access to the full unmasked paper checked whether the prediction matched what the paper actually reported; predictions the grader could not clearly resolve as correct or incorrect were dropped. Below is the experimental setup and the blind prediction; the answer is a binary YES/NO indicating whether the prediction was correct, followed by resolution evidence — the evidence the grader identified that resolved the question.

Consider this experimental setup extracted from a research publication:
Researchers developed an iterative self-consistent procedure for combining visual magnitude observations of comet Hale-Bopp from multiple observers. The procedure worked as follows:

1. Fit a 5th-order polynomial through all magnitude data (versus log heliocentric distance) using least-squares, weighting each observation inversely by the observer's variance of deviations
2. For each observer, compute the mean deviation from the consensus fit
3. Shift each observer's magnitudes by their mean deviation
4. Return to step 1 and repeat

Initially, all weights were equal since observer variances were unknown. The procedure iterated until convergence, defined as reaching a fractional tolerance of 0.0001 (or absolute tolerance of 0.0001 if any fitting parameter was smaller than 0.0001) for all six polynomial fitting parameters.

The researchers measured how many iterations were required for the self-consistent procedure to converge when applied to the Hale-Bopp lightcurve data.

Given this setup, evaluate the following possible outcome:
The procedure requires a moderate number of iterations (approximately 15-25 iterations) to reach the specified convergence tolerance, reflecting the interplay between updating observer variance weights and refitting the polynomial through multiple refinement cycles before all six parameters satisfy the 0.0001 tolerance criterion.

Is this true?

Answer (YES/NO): NO